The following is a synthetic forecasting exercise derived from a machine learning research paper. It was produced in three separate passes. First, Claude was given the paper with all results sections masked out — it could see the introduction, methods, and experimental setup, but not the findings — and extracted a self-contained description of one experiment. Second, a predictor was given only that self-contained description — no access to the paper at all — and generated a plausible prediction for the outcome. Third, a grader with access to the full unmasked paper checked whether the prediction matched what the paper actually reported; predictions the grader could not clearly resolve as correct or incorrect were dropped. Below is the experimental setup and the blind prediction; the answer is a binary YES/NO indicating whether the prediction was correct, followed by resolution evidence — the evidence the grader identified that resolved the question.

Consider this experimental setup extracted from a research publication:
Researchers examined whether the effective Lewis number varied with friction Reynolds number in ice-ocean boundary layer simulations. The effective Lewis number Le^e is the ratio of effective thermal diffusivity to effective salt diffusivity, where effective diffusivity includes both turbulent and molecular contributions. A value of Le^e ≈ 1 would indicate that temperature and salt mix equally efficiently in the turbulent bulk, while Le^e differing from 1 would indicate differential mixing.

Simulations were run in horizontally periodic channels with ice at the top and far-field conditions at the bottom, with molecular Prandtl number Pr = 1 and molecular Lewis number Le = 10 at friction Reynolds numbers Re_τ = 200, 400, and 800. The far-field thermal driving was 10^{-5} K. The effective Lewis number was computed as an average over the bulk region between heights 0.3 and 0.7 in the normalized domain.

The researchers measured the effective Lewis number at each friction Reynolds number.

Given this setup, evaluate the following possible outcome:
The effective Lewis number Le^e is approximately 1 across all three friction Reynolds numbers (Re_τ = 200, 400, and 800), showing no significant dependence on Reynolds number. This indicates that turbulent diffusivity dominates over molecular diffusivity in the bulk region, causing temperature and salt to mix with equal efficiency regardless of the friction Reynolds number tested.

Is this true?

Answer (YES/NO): YES